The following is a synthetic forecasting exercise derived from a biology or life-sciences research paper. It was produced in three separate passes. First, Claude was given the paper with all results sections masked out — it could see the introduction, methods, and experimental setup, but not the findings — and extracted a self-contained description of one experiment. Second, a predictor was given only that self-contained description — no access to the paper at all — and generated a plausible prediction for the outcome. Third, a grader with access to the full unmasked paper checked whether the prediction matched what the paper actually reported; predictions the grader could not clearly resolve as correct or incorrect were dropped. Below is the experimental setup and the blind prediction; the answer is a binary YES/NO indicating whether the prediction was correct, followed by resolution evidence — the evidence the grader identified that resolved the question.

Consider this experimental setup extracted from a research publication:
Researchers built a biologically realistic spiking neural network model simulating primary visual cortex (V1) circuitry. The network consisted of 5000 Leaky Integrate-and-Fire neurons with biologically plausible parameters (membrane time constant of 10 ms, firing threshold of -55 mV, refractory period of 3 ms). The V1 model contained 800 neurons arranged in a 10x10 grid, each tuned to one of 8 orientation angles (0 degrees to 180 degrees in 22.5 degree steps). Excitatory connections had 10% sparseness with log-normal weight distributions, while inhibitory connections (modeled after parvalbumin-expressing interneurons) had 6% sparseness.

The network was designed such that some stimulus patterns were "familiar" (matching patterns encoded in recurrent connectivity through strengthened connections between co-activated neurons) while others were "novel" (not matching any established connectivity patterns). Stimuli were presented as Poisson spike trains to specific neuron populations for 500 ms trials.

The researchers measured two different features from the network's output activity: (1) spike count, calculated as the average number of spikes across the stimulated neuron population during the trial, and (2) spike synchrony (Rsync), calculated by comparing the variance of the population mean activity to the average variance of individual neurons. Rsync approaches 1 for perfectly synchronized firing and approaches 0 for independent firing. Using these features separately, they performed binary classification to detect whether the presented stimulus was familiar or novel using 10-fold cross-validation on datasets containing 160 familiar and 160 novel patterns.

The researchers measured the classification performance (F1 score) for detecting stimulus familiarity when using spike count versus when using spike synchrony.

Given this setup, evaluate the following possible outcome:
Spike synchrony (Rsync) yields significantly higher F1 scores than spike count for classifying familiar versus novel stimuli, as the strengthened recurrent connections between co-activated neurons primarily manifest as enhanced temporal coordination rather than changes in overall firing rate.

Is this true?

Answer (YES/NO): YES